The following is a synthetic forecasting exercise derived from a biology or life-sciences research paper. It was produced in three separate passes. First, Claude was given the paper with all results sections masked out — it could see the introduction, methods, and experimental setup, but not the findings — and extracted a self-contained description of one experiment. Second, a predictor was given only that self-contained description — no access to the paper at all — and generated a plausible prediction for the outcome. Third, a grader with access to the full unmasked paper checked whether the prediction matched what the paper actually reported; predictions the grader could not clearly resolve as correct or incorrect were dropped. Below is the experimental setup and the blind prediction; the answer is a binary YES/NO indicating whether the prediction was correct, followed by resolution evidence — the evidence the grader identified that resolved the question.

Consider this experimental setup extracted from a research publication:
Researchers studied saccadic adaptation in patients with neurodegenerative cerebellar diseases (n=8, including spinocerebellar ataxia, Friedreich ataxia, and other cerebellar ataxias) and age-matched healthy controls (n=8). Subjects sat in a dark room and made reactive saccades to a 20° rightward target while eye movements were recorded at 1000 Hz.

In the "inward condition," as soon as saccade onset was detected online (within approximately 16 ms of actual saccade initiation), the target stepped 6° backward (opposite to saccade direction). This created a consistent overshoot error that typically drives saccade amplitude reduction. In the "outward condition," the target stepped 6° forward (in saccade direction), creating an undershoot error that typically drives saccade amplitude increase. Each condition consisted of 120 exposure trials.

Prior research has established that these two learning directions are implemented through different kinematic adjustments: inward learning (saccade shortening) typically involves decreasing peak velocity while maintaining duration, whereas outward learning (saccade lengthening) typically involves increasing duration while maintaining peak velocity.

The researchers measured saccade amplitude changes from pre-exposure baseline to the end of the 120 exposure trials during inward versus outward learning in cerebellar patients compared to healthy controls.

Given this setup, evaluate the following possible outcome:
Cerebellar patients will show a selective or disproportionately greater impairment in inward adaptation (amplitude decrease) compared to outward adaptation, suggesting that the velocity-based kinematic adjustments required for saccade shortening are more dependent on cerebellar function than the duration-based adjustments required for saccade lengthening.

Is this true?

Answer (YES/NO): NO